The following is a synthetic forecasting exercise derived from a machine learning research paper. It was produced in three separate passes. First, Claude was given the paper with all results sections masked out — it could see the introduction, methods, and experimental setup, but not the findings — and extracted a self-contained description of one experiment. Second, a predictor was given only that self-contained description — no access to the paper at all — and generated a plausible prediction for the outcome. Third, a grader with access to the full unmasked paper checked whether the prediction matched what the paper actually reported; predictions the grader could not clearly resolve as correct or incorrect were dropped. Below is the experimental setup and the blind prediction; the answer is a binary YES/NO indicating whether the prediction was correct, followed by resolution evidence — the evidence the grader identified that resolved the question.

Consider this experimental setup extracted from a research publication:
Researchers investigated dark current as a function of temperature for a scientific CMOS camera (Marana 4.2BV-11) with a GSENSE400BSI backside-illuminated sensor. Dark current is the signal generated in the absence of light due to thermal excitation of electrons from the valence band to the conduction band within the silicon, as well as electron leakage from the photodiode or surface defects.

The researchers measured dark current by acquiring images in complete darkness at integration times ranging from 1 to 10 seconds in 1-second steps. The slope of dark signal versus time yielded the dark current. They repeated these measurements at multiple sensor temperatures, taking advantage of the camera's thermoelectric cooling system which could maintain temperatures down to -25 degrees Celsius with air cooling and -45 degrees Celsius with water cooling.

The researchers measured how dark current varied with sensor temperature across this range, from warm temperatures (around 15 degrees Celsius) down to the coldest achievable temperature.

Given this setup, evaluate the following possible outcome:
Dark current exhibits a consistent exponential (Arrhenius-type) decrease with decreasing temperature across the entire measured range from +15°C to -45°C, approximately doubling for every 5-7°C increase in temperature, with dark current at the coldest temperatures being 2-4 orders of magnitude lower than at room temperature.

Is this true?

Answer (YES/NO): NO